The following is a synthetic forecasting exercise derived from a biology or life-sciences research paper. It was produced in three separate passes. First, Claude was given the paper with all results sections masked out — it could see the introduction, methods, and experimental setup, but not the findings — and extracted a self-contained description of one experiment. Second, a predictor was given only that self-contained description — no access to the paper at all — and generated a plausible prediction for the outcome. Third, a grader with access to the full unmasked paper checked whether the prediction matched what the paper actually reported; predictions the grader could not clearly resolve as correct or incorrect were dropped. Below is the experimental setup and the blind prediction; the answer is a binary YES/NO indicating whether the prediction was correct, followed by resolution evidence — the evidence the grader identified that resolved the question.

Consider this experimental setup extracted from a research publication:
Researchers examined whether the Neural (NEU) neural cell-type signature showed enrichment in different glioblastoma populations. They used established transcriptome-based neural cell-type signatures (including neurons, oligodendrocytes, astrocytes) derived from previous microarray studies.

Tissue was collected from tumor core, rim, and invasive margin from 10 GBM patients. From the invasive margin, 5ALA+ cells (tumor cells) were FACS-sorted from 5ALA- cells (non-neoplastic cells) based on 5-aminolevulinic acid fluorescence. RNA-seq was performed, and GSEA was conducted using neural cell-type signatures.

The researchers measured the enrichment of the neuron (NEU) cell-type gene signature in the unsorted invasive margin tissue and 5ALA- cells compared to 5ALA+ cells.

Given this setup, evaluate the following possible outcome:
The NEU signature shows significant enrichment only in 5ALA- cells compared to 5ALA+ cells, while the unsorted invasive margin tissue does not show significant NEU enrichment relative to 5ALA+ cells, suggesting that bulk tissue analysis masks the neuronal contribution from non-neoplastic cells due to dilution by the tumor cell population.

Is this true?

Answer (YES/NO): NO